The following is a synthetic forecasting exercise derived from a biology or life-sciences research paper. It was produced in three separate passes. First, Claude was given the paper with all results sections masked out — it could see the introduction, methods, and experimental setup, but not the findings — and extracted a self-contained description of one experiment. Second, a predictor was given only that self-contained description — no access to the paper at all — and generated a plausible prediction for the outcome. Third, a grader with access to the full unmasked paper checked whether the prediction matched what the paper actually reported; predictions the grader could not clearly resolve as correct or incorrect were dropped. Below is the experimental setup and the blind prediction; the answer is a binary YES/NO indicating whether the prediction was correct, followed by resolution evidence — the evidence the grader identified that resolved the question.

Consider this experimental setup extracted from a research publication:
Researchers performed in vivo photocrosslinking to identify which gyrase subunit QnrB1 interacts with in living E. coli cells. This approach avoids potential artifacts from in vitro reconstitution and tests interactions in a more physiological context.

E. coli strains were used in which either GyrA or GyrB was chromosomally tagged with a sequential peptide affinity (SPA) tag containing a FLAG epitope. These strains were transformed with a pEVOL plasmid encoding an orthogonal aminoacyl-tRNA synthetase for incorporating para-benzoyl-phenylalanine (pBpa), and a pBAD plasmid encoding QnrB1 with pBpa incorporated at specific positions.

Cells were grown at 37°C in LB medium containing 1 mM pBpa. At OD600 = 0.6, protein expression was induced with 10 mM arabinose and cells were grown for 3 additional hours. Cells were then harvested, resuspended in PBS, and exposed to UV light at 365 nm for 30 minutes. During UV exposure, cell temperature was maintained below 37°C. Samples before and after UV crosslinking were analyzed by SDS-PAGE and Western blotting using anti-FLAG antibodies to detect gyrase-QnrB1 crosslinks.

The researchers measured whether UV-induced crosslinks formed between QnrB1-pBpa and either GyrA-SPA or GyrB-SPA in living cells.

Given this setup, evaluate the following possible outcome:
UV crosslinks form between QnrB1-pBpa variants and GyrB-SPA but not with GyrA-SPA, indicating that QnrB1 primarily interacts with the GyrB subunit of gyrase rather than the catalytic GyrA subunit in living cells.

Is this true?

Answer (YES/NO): YES